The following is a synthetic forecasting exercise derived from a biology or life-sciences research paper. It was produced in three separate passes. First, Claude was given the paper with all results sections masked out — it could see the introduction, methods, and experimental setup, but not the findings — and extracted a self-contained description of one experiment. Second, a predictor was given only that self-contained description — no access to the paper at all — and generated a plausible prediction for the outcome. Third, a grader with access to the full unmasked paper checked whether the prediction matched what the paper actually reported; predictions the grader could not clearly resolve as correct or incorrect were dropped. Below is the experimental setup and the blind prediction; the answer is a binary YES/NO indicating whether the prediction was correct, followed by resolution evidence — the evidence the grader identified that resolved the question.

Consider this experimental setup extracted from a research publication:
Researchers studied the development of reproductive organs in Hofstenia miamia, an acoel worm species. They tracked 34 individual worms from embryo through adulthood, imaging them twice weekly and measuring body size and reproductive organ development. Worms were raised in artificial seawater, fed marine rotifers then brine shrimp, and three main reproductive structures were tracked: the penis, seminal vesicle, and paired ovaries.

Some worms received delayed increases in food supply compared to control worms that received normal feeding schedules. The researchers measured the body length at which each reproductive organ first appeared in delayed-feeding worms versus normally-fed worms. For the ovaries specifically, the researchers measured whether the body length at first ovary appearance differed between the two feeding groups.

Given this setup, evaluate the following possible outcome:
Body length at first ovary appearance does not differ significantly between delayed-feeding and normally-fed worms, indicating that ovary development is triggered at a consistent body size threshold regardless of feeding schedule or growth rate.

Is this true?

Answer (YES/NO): YES